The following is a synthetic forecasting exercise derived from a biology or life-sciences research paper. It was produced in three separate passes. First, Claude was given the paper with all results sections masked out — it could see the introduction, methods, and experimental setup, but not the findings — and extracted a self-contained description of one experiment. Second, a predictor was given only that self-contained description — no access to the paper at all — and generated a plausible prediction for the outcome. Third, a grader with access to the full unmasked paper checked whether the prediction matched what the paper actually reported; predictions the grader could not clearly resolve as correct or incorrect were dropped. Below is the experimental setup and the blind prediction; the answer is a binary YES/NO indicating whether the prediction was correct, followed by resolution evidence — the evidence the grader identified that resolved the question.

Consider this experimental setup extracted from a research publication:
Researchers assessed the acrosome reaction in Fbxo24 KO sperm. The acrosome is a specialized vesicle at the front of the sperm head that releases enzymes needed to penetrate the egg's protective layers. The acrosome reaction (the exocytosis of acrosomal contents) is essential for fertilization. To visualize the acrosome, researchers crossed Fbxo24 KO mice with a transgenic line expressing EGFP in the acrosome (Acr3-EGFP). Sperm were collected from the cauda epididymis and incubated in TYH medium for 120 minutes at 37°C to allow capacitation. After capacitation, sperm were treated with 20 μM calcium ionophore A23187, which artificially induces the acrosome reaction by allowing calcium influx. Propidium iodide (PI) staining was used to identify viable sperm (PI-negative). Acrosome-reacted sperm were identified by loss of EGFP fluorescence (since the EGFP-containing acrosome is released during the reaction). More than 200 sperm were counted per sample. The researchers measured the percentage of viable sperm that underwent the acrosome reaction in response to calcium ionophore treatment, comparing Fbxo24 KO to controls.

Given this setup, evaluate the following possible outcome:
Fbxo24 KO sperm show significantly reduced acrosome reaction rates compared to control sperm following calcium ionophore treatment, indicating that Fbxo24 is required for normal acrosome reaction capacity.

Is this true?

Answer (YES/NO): YES